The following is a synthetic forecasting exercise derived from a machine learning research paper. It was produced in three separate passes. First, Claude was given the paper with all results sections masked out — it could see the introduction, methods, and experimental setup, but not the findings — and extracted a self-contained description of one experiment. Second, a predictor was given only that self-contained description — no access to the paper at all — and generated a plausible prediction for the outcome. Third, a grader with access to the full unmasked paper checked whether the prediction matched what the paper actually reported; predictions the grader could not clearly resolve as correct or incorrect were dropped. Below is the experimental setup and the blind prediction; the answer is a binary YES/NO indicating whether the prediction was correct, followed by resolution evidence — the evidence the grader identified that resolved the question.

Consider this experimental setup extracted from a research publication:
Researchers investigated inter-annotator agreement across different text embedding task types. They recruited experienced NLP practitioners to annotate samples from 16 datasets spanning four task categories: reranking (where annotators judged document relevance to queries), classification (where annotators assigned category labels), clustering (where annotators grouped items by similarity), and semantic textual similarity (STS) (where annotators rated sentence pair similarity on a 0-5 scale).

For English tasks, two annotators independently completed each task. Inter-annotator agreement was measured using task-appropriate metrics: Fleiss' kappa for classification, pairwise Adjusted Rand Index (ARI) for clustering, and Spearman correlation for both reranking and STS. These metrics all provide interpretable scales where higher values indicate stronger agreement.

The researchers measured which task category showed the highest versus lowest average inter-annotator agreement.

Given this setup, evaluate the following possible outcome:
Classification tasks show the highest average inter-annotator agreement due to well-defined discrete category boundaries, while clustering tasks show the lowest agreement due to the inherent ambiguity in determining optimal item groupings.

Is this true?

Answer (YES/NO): NO